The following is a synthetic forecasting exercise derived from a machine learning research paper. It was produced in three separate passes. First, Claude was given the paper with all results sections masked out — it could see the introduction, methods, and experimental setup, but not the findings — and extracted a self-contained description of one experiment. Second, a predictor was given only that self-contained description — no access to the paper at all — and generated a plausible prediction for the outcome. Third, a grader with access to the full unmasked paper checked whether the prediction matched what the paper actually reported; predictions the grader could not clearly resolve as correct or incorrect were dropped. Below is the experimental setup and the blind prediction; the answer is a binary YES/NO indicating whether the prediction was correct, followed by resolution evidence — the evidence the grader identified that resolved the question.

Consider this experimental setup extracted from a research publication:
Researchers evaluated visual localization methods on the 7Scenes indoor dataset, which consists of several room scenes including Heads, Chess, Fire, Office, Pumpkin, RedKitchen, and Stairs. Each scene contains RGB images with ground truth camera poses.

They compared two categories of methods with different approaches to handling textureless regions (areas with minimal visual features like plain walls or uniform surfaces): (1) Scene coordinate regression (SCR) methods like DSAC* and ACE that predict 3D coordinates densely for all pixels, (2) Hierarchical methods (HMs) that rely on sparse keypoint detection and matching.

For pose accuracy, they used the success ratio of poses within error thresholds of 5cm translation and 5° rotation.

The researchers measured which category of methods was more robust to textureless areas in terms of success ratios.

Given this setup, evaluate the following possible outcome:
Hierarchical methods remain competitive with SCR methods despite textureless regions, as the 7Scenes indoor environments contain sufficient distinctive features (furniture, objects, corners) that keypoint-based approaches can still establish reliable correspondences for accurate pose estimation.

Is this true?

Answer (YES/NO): NO